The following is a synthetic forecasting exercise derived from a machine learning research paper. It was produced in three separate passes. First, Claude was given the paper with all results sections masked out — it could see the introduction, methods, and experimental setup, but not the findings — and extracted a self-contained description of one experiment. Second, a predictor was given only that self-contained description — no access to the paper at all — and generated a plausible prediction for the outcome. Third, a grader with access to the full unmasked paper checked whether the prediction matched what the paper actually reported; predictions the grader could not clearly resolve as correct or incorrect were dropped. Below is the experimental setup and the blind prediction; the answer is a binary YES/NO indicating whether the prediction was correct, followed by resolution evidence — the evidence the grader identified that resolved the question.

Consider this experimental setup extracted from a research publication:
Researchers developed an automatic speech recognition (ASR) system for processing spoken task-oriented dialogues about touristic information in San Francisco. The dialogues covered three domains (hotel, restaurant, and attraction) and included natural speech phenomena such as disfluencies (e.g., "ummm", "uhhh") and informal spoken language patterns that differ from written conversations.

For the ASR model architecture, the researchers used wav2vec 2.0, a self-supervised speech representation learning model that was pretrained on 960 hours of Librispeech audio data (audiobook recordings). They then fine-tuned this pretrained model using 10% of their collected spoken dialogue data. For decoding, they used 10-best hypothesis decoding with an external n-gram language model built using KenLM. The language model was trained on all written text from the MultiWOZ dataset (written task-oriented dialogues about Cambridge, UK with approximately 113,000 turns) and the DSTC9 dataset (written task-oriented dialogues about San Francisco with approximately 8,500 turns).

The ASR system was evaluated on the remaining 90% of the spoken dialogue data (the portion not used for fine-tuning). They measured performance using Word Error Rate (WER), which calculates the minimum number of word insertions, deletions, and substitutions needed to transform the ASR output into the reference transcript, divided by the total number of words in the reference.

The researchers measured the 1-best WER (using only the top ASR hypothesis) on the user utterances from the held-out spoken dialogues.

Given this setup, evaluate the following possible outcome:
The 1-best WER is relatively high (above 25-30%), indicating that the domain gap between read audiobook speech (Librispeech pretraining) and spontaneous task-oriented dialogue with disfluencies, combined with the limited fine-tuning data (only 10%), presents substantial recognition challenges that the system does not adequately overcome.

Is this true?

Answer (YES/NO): NO